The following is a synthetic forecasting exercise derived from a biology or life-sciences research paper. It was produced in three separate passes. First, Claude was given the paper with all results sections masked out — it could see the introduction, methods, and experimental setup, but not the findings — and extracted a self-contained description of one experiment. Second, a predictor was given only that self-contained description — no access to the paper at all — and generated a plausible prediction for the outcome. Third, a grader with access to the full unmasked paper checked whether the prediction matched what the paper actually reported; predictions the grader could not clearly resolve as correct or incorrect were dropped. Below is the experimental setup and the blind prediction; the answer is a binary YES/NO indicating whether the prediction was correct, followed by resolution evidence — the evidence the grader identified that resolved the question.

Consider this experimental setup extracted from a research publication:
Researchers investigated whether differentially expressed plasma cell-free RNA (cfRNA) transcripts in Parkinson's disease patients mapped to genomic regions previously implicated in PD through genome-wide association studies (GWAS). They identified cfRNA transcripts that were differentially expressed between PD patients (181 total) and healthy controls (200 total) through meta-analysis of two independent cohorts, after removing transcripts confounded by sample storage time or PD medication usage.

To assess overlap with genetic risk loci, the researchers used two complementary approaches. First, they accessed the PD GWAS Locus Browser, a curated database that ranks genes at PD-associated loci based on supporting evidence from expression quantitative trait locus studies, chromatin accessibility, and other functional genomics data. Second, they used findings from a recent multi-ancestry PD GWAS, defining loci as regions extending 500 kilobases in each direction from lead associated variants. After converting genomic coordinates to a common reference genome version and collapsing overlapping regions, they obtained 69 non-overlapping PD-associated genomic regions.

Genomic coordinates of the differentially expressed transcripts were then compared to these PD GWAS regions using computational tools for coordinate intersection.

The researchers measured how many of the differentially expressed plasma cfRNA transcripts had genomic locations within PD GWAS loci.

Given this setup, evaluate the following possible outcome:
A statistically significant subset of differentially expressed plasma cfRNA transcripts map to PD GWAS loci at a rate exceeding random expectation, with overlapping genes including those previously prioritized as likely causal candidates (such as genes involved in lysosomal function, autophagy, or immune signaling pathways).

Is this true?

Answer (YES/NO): NO